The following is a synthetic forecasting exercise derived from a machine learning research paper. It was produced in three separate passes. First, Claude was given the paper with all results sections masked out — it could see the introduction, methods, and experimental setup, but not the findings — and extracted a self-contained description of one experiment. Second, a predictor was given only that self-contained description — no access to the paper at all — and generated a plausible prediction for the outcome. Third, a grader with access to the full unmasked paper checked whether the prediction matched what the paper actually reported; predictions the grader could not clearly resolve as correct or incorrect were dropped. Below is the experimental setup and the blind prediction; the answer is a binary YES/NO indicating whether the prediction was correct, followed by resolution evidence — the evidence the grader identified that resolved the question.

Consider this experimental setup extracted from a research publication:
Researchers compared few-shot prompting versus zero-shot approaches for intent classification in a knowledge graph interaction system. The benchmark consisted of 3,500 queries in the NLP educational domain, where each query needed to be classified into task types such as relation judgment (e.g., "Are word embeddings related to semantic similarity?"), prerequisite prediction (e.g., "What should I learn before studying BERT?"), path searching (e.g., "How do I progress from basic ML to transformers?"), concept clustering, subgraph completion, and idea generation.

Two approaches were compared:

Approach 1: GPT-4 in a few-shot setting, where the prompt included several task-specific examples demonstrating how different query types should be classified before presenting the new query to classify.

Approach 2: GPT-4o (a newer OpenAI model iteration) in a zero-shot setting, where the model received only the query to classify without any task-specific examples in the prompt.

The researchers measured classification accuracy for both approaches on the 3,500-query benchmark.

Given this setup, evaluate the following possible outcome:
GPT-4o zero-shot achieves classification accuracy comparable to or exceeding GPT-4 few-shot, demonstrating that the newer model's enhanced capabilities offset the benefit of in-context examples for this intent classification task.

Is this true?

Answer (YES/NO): NO